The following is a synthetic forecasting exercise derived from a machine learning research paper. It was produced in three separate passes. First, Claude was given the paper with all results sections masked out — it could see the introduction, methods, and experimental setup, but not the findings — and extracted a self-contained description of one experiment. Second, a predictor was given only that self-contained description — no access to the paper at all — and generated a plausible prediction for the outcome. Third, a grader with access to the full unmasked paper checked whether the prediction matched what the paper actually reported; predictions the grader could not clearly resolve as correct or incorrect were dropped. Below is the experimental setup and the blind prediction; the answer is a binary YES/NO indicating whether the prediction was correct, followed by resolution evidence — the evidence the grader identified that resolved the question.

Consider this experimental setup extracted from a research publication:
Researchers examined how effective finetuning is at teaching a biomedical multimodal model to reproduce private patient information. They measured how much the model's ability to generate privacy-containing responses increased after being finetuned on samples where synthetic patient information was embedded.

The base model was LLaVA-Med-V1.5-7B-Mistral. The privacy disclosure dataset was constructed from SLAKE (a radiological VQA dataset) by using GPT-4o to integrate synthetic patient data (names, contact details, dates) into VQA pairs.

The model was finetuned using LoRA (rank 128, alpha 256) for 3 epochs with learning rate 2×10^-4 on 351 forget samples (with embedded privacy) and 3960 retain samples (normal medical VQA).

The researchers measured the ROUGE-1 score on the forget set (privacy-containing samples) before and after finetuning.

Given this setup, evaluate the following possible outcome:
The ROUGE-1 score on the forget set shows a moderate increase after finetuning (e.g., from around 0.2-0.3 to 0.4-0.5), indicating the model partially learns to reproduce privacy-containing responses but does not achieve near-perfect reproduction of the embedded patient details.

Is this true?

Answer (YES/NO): NO